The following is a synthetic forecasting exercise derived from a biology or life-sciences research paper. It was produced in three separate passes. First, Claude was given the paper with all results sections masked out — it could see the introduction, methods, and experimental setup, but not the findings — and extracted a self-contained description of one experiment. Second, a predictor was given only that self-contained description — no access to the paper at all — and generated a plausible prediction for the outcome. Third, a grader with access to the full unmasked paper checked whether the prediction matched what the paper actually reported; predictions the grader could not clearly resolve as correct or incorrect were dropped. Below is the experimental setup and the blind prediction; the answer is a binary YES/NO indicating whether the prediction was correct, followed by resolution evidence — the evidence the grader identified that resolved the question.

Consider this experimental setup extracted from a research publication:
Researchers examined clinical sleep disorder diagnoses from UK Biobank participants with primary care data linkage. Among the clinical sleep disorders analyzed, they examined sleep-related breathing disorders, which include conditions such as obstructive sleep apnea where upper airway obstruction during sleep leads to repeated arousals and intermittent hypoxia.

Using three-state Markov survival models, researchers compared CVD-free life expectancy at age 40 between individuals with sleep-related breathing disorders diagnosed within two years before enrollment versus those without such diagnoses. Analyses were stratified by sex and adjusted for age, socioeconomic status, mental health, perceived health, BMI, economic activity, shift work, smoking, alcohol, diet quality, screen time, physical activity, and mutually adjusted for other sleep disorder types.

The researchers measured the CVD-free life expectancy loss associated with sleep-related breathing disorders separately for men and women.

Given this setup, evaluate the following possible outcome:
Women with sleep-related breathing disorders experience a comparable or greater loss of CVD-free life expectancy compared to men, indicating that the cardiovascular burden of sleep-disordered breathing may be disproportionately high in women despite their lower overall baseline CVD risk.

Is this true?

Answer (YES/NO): YES